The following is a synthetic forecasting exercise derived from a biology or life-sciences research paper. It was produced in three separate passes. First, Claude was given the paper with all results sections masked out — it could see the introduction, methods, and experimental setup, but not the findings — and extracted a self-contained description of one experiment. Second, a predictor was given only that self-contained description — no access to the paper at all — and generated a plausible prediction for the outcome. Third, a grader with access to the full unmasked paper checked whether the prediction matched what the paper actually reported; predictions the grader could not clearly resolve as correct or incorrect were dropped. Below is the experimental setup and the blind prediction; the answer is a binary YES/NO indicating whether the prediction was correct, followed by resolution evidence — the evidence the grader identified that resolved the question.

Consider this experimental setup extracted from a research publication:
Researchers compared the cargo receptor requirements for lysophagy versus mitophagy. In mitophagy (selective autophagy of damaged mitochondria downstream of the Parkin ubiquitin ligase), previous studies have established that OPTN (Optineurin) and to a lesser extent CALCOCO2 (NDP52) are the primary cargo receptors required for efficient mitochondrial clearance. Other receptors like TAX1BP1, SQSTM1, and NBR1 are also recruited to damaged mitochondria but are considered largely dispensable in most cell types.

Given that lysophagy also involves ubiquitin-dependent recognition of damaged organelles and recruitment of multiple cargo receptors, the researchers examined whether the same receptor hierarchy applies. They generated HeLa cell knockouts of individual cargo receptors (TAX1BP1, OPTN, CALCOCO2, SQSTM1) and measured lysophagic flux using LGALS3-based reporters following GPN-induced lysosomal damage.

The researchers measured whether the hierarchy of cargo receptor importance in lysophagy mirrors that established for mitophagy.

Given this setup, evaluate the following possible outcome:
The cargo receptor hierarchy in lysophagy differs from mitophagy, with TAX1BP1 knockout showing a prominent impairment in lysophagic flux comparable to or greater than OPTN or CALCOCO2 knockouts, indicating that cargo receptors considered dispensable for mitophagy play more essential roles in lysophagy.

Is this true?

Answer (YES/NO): YES